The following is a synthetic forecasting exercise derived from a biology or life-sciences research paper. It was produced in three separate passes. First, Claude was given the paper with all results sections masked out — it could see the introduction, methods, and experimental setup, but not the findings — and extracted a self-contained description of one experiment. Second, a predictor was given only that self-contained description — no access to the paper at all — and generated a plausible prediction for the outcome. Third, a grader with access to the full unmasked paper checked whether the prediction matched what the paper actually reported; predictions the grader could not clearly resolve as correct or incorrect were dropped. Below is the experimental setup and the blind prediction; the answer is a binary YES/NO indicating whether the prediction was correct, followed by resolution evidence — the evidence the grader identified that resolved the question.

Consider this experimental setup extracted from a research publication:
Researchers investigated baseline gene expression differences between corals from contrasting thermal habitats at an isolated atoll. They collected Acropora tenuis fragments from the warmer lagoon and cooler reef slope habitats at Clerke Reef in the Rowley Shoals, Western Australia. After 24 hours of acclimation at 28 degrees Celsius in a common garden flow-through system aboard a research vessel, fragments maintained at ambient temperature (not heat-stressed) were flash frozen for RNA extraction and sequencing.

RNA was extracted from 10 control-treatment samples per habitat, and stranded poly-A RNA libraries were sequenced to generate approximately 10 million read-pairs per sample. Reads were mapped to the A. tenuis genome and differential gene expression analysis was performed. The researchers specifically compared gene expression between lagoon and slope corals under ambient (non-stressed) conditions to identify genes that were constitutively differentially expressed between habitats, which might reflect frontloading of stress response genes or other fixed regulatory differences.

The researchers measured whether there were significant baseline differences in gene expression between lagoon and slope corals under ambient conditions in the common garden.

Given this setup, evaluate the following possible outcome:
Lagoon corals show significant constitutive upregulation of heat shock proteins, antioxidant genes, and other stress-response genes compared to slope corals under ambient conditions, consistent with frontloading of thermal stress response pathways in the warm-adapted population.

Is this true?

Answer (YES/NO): NO